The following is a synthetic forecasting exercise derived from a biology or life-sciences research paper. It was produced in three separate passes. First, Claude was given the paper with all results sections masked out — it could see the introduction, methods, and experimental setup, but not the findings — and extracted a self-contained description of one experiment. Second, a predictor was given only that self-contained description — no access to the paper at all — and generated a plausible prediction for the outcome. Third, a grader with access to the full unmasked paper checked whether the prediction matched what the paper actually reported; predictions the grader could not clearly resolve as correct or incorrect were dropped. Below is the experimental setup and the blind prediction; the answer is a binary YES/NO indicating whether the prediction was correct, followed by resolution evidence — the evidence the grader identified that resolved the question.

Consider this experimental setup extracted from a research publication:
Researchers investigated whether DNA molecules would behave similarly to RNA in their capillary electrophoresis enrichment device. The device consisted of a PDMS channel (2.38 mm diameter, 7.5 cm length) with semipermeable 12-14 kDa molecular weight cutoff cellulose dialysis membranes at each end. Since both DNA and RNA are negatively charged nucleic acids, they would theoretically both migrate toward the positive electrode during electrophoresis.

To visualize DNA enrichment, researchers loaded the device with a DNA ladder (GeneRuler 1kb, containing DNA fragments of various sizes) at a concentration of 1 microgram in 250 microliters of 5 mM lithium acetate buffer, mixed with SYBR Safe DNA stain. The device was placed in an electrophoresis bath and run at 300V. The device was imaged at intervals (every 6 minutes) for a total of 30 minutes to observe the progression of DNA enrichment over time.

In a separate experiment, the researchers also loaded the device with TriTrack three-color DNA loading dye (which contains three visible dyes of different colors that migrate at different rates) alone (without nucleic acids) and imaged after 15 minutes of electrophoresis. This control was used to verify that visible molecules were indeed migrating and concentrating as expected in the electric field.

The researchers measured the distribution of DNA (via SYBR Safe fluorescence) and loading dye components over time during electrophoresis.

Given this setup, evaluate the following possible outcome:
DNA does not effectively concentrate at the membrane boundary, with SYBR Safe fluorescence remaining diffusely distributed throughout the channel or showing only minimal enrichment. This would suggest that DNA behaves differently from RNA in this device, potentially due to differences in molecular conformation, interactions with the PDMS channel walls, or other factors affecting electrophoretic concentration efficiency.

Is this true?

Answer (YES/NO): NO